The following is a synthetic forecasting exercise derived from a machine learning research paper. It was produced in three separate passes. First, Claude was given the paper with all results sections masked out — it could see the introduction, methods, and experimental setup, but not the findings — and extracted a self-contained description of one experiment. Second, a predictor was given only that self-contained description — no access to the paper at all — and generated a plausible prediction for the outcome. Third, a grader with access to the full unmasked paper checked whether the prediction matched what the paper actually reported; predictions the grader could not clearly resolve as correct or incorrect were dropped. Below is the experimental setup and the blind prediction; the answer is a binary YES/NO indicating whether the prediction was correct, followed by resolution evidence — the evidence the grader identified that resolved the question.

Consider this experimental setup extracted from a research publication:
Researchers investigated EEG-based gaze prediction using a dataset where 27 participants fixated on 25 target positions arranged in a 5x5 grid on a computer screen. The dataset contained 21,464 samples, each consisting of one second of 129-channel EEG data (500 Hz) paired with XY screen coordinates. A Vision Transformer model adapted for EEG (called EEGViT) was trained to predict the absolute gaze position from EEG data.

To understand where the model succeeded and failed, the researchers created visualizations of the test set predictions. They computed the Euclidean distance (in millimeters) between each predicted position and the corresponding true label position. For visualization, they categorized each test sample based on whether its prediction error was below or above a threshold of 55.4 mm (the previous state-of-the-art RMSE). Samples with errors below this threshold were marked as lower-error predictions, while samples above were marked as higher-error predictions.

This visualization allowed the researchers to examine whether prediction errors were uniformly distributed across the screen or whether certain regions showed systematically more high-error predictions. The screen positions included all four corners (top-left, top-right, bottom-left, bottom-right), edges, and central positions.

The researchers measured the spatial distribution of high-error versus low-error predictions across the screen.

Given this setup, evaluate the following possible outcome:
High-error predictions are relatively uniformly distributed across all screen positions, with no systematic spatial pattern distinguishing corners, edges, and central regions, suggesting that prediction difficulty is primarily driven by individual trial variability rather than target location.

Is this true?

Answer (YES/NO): NO